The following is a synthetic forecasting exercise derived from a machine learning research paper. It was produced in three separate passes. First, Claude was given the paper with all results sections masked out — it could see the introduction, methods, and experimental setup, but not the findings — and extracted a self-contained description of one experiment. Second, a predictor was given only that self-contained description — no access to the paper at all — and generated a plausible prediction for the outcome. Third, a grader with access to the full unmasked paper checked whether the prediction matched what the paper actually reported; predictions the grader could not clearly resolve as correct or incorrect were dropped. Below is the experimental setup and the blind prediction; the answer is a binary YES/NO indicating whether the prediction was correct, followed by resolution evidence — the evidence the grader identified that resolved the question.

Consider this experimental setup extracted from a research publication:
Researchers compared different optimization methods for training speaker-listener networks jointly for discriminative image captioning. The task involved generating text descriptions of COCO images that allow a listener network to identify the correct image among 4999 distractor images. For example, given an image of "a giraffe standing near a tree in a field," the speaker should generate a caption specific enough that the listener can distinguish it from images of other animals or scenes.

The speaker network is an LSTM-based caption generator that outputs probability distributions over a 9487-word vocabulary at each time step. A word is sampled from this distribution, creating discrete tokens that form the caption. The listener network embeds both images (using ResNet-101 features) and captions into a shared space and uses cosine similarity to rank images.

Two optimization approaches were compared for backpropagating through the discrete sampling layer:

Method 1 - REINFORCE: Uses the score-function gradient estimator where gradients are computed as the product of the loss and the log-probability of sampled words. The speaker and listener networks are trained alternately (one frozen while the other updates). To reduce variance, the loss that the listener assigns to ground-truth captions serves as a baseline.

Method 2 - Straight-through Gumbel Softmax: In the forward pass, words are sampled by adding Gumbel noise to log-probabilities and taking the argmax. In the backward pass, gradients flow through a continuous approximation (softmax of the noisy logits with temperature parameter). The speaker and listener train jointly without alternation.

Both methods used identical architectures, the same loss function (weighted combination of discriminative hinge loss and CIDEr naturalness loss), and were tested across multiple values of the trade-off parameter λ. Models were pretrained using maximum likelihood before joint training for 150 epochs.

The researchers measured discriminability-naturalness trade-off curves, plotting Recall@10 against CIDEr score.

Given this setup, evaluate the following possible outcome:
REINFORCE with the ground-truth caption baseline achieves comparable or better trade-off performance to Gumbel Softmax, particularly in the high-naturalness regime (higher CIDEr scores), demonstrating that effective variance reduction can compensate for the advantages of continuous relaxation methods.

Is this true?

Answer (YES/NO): YES